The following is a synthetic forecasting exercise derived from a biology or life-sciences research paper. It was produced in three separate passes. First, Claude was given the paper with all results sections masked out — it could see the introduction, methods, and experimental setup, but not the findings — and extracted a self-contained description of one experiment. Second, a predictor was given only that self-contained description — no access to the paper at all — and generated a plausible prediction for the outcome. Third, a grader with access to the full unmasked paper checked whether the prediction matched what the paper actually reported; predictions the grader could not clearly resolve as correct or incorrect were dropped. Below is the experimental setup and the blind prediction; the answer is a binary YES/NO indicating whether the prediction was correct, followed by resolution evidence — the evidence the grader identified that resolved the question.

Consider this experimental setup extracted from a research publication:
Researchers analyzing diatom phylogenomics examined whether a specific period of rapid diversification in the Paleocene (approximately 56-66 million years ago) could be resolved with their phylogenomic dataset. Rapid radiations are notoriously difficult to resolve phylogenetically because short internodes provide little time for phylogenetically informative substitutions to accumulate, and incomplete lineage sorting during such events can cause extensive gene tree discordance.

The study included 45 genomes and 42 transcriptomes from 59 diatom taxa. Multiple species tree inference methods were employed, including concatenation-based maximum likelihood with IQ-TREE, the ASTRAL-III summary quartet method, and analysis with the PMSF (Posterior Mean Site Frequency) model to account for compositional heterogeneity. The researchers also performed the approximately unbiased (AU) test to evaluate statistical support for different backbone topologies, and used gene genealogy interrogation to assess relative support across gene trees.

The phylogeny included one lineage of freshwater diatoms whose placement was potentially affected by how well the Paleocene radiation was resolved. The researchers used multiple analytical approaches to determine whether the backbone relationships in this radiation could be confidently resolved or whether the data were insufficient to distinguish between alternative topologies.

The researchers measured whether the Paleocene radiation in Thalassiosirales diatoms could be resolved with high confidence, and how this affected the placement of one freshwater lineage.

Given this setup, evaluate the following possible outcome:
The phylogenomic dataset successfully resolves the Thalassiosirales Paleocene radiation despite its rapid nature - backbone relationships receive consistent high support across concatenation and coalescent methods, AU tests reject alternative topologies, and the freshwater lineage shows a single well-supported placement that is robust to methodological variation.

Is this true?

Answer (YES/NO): NO